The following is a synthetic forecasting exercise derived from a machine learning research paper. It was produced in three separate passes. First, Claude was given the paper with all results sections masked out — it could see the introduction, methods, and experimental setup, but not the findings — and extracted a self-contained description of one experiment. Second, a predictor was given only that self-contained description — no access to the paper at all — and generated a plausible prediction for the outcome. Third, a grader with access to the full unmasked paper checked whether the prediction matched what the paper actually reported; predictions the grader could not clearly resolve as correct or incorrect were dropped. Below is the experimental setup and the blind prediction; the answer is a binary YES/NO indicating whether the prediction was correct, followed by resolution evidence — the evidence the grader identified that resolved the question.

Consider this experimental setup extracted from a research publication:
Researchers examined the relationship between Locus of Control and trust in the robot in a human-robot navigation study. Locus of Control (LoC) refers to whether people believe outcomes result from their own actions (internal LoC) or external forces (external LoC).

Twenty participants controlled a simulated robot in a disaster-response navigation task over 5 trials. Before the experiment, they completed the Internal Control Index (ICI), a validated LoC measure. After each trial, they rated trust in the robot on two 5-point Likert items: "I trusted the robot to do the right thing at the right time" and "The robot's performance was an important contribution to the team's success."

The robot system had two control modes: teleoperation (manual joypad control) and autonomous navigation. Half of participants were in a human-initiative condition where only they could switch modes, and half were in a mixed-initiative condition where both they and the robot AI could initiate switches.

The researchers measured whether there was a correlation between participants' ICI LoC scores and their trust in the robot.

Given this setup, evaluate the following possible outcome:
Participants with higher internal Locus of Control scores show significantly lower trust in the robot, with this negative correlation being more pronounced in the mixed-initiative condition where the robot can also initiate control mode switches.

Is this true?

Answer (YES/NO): NO